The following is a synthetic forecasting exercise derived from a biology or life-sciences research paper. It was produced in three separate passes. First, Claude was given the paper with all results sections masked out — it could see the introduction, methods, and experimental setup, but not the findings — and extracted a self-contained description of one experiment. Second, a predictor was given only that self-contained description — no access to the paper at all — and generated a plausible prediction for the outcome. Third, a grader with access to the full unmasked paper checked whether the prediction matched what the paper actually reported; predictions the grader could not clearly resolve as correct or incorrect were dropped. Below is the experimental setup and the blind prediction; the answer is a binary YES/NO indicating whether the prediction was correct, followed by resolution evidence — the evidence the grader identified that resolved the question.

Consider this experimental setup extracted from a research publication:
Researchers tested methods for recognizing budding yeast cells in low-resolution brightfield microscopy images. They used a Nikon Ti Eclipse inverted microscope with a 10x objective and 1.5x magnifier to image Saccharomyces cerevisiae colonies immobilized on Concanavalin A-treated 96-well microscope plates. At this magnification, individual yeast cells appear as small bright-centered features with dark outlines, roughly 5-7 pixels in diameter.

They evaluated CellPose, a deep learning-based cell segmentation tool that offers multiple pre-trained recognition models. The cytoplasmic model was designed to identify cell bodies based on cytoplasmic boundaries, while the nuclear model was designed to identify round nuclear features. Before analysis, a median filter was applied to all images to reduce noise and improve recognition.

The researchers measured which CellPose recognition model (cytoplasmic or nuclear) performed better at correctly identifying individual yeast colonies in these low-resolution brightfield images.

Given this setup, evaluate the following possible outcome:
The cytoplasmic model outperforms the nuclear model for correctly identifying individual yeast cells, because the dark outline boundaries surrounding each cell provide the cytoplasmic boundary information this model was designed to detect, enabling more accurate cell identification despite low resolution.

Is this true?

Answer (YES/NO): NO